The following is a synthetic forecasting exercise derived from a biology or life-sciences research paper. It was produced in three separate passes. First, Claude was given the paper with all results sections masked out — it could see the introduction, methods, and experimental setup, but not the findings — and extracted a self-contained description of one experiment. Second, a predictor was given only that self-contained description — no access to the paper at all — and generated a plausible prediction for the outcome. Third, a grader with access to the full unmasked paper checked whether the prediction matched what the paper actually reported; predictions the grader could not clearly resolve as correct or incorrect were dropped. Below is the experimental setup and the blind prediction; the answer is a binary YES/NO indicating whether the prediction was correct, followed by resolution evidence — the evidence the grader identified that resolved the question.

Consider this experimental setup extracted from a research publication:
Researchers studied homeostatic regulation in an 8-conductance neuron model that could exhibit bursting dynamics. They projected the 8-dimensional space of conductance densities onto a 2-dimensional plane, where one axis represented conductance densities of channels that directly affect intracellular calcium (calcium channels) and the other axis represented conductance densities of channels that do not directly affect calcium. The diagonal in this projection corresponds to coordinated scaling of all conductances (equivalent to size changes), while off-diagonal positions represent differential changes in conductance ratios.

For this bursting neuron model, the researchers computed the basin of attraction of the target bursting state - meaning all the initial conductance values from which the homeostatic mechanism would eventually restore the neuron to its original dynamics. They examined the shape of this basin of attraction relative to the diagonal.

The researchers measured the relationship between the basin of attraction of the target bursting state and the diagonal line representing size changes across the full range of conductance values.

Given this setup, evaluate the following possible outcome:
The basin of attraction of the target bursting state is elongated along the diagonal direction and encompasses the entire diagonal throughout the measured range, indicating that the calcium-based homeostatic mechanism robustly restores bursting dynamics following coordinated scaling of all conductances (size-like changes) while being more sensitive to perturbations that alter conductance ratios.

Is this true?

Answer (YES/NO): YES